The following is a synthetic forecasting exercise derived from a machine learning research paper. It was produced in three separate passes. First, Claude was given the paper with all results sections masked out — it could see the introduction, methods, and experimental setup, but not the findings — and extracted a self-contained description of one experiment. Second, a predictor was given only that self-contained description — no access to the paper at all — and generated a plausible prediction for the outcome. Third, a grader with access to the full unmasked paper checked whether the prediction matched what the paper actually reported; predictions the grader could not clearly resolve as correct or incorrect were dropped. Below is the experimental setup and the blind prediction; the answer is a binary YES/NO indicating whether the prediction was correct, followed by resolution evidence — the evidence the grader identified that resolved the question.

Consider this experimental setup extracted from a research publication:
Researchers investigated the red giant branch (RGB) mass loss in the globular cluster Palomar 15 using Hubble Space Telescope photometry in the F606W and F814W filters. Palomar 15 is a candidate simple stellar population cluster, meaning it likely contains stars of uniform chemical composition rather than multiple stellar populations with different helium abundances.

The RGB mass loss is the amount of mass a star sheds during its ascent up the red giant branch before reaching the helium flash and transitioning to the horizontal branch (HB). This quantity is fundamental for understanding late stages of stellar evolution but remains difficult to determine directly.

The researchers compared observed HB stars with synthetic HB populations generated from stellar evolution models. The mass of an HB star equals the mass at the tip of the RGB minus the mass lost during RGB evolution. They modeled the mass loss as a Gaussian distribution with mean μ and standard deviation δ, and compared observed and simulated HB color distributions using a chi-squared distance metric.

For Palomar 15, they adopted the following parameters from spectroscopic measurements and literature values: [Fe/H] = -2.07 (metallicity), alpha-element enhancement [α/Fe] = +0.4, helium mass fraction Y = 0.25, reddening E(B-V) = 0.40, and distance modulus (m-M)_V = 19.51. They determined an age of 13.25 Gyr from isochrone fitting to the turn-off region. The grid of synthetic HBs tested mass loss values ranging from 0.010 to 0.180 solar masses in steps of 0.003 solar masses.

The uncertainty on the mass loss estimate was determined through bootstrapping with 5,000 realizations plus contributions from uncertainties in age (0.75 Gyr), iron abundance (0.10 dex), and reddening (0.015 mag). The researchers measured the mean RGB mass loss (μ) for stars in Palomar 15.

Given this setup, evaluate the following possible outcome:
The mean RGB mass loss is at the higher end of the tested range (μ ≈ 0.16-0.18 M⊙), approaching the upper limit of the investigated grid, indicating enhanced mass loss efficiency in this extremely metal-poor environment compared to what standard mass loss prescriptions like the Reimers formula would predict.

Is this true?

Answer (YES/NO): NO